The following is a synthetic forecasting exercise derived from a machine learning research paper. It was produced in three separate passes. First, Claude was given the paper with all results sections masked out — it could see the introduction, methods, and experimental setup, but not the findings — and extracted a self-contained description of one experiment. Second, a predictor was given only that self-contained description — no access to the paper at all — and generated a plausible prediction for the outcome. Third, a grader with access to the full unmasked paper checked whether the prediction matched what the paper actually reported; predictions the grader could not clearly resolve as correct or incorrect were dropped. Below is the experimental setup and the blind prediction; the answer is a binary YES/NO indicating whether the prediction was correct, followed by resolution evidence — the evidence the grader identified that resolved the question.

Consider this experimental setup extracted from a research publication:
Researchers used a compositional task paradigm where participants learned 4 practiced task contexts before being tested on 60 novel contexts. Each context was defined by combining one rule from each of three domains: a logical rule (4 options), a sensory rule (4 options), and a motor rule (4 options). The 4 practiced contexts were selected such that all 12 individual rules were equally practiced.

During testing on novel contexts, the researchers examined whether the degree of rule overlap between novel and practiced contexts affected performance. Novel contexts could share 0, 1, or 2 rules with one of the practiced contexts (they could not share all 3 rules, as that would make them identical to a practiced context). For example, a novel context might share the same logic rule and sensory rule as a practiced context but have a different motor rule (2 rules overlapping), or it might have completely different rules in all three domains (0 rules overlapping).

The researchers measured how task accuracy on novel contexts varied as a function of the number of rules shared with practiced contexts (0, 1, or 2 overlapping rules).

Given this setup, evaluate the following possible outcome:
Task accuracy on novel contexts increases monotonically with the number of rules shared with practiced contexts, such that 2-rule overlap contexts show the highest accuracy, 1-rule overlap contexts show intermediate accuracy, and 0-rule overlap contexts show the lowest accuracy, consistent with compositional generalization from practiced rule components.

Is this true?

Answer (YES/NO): YES